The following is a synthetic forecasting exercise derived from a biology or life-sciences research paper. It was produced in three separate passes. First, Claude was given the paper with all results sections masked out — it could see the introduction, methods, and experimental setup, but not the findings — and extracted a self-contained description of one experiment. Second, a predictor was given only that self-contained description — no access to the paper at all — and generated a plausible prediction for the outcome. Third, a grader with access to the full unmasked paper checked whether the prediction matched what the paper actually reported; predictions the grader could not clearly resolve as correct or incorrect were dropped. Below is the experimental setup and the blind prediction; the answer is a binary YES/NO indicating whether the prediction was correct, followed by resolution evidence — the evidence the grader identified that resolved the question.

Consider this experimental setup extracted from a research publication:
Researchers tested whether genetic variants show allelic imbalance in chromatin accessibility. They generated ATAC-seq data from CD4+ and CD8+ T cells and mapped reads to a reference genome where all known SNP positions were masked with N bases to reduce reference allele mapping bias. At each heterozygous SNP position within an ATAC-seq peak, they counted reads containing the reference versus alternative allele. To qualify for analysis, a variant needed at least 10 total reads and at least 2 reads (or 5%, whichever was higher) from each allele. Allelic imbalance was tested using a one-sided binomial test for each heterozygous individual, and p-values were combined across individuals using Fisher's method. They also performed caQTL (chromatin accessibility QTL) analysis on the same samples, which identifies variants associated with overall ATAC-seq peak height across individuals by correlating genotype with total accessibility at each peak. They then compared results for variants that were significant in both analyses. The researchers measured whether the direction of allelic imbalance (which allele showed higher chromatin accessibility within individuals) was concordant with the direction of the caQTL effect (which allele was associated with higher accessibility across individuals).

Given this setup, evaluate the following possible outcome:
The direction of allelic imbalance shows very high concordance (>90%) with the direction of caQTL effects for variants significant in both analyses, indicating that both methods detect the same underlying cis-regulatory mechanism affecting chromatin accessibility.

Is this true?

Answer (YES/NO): YES